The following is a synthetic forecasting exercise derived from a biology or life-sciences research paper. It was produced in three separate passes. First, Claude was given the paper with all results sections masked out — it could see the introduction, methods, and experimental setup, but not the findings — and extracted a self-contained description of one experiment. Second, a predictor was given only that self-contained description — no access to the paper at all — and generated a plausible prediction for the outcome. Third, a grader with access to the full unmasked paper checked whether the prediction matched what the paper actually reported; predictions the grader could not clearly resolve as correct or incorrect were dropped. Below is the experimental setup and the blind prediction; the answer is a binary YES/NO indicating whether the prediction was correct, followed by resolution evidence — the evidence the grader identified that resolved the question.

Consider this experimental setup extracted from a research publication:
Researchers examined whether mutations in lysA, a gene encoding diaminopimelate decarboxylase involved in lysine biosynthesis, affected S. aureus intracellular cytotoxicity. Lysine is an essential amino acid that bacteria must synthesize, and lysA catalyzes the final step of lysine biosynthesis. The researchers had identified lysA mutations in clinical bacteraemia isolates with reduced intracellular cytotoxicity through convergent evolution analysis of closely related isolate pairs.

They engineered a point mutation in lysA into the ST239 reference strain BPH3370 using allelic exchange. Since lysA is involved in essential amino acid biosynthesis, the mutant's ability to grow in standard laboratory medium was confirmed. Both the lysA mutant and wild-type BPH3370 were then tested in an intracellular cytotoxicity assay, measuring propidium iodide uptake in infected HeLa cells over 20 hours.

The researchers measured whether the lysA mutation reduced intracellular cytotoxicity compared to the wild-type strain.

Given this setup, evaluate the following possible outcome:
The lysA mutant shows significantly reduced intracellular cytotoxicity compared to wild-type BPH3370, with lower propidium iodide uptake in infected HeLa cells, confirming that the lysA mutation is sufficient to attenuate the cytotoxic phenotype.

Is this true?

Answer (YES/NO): NO